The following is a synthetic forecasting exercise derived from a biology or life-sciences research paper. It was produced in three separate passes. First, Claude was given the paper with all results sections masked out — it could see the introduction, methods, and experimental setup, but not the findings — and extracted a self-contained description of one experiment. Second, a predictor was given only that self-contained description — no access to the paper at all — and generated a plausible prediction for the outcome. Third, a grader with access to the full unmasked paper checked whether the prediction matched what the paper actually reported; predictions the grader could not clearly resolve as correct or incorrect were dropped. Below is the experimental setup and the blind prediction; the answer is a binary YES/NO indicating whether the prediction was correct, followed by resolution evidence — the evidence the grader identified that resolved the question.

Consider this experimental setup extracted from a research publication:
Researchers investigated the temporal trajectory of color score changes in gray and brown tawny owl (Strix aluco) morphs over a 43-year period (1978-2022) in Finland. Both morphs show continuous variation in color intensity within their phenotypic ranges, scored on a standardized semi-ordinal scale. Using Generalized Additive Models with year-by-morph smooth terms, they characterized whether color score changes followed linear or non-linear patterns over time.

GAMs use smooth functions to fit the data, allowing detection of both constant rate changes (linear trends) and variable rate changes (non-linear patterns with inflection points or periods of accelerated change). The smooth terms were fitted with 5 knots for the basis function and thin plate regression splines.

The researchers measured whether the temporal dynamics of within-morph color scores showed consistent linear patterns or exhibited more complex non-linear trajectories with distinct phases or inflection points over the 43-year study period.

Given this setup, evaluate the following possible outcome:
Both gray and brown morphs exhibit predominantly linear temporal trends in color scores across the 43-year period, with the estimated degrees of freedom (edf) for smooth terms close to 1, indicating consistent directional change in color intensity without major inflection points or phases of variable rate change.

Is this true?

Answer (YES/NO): NO